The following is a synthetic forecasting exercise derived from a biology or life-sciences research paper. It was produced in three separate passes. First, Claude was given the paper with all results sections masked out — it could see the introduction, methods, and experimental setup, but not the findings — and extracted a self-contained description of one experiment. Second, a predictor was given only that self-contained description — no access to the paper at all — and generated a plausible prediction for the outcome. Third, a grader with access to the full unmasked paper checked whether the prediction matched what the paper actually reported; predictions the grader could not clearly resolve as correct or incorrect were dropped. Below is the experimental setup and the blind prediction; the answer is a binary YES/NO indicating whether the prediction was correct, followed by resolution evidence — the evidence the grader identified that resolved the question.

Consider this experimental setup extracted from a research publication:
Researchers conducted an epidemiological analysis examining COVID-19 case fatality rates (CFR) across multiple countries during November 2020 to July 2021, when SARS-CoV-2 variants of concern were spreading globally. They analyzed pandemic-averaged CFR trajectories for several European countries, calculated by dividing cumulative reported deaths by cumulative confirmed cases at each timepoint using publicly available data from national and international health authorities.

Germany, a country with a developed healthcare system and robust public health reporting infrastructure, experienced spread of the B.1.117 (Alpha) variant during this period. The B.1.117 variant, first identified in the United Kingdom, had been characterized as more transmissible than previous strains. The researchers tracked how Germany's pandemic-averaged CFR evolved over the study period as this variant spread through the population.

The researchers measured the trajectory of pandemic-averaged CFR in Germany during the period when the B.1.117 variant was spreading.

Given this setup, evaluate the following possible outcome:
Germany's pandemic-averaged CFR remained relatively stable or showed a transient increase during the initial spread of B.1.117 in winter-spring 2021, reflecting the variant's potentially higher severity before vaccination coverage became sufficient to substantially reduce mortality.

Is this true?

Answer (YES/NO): YES